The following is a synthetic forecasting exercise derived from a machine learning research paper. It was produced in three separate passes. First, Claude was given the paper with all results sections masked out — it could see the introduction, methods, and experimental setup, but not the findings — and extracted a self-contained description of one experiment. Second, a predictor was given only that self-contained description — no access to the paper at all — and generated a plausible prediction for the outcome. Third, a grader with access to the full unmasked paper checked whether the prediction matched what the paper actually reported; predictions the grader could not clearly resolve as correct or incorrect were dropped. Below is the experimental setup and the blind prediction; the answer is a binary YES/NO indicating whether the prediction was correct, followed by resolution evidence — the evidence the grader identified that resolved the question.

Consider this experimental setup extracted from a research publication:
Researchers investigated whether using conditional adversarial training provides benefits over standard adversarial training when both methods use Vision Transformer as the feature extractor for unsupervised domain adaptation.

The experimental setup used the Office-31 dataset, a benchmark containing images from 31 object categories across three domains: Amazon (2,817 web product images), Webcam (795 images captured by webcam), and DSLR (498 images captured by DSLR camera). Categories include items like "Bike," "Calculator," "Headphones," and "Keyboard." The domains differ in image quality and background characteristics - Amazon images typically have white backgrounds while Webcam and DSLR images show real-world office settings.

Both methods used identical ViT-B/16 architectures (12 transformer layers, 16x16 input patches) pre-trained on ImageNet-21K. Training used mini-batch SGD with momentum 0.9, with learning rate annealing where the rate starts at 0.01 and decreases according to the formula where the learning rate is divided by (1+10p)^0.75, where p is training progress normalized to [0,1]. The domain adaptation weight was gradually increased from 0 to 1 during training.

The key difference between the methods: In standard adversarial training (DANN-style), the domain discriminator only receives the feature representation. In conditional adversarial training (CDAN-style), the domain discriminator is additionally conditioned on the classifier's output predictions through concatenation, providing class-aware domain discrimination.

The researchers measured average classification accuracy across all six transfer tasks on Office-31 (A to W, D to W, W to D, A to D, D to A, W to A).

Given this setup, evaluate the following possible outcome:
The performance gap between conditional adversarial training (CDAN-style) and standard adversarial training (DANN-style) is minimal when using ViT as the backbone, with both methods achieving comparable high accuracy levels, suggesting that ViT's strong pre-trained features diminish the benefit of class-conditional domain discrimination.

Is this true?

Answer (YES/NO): YES